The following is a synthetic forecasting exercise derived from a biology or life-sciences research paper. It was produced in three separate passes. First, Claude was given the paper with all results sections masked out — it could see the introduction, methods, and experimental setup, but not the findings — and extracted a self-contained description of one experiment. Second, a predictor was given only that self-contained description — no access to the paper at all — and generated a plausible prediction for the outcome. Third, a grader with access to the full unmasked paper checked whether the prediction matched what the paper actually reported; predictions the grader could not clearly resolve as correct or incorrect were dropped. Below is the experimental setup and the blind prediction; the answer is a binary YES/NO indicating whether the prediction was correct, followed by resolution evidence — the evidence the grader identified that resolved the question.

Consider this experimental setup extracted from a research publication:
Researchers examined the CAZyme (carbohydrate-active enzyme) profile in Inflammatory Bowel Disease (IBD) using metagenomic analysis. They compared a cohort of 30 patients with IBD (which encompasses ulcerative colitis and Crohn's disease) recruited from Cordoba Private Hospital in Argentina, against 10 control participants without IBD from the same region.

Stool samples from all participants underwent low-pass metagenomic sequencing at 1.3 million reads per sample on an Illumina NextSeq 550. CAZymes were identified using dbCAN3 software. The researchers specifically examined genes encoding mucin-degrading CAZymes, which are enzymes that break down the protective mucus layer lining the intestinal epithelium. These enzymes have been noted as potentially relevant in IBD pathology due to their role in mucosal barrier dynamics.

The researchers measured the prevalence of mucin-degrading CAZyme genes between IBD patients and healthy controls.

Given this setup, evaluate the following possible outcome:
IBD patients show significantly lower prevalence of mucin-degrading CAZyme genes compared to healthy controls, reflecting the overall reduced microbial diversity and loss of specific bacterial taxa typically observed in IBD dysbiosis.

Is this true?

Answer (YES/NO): NO